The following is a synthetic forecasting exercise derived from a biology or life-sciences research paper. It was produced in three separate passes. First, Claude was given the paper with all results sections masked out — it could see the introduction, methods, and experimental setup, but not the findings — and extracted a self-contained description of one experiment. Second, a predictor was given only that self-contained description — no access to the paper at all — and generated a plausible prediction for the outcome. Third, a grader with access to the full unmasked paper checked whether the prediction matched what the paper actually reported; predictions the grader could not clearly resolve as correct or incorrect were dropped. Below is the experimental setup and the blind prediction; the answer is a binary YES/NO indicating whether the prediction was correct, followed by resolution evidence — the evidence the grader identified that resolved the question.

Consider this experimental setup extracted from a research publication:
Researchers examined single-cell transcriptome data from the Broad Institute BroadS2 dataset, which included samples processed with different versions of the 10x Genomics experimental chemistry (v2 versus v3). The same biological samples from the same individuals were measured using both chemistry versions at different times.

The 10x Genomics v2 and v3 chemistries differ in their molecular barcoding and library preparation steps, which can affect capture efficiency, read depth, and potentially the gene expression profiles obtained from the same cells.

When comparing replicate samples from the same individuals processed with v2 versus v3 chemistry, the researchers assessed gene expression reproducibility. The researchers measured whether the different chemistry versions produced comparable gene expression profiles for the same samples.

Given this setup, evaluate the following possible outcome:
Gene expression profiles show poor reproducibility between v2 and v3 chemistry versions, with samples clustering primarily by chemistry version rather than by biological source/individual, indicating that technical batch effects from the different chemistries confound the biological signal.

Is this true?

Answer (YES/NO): NO